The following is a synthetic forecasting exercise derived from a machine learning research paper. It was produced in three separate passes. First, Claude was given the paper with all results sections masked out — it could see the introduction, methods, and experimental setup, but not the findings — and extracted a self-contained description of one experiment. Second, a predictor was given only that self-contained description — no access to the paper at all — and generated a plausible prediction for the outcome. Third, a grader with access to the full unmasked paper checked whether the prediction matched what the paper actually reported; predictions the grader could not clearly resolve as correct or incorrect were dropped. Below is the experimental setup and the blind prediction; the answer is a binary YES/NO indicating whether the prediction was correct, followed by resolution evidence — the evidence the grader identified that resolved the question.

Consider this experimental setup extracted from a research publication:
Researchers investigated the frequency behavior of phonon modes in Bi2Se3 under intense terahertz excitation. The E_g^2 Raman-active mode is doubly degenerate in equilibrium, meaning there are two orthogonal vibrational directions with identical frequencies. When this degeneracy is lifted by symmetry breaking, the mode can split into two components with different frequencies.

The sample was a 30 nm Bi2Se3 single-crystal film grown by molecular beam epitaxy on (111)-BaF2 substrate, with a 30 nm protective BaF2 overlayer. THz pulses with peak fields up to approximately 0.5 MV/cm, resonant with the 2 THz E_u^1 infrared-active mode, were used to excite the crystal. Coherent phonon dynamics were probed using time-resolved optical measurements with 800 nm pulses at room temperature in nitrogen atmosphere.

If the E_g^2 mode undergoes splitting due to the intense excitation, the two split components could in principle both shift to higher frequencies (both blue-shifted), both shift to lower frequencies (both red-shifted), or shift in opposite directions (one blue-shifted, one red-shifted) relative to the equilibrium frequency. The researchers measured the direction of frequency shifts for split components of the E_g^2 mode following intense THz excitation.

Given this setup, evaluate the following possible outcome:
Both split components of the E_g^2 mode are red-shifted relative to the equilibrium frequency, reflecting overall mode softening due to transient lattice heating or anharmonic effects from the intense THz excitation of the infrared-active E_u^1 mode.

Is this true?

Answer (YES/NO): NO